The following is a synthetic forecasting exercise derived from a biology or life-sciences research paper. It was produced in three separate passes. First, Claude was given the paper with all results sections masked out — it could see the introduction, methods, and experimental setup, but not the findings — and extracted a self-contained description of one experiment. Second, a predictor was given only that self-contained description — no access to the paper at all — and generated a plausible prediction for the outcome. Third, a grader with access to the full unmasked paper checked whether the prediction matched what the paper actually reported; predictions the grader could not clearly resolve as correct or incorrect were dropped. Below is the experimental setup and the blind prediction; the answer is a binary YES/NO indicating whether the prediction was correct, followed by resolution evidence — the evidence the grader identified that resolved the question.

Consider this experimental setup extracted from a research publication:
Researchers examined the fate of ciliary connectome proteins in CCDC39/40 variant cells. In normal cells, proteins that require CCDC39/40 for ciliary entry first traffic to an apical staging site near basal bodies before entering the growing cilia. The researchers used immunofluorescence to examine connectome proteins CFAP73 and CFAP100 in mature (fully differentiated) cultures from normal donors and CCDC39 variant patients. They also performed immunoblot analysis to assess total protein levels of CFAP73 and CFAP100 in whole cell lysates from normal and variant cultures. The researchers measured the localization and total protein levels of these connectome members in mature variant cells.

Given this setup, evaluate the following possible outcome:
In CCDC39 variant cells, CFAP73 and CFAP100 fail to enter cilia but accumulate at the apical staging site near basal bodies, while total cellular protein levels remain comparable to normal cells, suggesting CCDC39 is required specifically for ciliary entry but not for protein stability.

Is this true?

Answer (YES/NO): NO